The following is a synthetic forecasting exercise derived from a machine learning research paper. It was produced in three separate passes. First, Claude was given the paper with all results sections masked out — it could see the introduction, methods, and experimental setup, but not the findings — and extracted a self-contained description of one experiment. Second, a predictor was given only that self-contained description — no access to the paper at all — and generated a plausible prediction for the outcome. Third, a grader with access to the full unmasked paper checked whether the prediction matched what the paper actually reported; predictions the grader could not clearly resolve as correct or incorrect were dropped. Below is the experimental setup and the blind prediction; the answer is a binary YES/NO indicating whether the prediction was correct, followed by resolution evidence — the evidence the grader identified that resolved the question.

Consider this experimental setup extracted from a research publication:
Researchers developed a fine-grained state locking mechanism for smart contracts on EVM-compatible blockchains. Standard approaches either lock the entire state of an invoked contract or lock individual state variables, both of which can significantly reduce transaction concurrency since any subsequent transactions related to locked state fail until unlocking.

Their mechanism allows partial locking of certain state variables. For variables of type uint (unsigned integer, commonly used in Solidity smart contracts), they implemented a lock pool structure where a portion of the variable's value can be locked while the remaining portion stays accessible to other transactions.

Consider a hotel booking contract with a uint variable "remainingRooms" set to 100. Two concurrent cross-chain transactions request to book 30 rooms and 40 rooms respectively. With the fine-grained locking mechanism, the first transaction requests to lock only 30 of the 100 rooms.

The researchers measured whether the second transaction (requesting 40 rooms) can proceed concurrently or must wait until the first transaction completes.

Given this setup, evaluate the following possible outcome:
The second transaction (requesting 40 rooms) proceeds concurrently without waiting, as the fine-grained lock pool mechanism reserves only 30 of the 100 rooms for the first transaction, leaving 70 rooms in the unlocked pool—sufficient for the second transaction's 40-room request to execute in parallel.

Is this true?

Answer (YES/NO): YES